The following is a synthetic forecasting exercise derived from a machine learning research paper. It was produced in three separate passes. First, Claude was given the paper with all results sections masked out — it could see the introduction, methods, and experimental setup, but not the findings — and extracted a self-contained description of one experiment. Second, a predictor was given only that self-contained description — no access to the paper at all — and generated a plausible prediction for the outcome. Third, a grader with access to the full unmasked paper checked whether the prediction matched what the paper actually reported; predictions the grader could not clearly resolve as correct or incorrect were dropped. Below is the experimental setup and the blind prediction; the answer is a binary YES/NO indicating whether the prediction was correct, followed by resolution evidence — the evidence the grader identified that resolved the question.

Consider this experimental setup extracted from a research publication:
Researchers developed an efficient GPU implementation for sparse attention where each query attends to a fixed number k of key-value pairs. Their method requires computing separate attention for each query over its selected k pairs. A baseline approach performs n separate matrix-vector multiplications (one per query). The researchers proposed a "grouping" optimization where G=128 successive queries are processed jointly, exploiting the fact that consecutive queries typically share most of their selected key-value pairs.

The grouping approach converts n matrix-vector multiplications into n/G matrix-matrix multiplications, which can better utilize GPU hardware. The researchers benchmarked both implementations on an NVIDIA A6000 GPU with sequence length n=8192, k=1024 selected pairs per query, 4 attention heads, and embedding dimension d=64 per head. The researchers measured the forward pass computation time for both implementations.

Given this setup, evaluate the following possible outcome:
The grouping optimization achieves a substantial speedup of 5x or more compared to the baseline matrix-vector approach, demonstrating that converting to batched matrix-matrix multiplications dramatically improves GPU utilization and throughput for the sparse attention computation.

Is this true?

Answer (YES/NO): YES